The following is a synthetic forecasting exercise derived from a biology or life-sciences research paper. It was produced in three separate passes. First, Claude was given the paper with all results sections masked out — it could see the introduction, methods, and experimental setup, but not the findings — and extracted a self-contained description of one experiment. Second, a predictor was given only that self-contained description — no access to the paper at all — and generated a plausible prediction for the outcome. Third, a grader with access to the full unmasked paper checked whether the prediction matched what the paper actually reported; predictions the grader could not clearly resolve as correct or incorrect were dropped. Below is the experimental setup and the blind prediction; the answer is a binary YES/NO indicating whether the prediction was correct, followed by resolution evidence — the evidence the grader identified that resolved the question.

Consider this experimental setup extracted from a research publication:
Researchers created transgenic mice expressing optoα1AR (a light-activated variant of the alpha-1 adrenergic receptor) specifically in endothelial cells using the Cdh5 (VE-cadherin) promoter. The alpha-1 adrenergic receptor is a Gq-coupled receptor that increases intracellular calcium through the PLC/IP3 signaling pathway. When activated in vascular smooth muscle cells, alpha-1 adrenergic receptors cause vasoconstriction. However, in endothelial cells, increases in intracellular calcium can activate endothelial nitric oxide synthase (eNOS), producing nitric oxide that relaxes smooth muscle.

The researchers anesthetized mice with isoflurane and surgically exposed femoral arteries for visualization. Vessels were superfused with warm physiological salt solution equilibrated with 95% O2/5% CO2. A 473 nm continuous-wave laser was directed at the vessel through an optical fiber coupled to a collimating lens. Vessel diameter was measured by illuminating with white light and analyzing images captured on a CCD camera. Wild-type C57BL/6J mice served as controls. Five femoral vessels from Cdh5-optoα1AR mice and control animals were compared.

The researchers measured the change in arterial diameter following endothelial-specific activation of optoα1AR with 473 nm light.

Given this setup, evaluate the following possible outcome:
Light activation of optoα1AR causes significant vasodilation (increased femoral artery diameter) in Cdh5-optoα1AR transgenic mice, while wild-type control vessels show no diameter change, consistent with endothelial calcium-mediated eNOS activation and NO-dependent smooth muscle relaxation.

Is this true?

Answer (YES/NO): NO